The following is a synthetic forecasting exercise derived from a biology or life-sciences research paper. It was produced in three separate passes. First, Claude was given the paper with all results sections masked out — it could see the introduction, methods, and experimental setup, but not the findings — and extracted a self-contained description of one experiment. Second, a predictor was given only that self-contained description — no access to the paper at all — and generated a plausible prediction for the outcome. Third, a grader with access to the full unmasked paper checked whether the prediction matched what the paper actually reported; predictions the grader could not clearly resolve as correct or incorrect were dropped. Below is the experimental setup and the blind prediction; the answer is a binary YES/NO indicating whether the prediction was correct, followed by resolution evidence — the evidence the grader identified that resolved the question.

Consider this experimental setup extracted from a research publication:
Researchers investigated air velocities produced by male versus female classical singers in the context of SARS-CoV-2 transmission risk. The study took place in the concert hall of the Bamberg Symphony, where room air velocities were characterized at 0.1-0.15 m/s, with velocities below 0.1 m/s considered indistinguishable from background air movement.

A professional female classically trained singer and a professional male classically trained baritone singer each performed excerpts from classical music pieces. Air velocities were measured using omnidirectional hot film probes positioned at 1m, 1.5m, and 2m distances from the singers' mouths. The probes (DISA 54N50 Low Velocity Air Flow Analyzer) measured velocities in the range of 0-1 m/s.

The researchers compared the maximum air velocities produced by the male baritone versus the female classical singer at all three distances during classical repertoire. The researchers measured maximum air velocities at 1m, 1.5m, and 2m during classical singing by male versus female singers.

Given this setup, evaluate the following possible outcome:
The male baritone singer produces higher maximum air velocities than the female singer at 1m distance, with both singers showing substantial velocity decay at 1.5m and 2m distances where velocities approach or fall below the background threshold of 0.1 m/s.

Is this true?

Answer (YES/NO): YES